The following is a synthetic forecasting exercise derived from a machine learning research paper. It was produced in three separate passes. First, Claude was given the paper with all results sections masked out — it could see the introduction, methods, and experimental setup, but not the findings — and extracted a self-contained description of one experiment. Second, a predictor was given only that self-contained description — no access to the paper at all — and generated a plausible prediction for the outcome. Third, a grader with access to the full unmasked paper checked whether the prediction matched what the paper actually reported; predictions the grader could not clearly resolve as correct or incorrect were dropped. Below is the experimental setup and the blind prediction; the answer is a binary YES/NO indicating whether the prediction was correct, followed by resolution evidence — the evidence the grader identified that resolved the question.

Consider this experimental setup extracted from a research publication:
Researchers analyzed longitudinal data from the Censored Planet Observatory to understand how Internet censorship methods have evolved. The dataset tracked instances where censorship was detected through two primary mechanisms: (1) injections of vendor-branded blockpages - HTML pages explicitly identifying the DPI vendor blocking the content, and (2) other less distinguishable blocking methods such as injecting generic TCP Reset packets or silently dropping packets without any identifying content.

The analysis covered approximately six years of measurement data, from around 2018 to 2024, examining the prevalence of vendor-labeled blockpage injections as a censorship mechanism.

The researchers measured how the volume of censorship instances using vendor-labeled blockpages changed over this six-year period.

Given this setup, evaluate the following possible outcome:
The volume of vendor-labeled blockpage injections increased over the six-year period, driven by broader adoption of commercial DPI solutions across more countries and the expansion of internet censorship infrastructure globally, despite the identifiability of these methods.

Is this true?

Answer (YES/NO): NO